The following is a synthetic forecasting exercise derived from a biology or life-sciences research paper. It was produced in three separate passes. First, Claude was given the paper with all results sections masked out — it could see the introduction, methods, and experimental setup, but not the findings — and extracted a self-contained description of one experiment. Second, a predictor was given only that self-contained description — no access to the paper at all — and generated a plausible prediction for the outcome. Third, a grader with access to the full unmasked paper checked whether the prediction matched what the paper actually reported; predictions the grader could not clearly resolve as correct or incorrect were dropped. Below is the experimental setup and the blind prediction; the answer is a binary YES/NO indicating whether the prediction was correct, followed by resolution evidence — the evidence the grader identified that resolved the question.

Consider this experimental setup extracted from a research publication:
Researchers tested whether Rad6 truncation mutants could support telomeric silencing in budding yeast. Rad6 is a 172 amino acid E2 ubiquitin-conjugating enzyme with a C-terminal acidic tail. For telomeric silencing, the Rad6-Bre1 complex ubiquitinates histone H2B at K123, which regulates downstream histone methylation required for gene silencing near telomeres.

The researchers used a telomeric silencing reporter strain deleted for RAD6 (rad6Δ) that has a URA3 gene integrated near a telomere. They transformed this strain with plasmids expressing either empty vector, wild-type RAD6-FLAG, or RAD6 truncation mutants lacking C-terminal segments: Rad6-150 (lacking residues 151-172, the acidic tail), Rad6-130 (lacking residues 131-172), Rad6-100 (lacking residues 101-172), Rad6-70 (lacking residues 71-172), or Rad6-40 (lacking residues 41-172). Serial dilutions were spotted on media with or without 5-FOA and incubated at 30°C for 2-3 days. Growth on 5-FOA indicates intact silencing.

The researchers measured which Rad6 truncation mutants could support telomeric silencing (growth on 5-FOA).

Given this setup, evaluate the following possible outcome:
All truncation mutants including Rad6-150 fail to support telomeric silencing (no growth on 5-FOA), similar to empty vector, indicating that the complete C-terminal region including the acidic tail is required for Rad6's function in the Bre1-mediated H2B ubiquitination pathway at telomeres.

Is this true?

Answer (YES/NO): NO